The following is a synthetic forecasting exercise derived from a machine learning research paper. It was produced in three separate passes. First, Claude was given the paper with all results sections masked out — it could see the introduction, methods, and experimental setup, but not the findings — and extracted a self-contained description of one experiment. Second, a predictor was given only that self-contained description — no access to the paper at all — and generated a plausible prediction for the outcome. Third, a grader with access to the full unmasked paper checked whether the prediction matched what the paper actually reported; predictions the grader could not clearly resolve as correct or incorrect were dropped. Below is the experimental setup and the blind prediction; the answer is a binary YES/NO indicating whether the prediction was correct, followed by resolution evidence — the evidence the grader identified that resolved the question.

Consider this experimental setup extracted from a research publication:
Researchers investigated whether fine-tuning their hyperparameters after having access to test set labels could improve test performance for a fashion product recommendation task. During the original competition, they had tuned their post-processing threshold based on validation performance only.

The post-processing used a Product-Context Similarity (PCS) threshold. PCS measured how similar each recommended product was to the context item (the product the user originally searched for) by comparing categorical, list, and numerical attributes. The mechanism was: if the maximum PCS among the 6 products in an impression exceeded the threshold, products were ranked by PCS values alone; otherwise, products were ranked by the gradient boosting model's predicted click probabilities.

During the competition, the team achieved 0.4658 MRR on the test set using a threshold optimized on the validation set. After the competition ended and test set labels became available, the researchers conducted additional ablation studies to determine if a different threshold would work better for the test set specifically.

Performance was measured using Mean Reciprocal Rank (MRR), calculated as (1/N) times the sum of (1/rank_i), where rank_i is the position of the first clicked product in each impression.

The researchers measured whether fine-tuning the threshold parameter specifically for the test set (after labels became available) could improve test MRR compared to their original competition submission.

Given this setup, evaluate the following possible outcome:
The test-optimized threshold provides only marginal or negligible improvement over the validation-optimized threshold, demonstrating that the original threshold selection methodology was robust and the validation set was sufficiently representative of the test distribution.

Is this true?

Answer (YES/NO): NO